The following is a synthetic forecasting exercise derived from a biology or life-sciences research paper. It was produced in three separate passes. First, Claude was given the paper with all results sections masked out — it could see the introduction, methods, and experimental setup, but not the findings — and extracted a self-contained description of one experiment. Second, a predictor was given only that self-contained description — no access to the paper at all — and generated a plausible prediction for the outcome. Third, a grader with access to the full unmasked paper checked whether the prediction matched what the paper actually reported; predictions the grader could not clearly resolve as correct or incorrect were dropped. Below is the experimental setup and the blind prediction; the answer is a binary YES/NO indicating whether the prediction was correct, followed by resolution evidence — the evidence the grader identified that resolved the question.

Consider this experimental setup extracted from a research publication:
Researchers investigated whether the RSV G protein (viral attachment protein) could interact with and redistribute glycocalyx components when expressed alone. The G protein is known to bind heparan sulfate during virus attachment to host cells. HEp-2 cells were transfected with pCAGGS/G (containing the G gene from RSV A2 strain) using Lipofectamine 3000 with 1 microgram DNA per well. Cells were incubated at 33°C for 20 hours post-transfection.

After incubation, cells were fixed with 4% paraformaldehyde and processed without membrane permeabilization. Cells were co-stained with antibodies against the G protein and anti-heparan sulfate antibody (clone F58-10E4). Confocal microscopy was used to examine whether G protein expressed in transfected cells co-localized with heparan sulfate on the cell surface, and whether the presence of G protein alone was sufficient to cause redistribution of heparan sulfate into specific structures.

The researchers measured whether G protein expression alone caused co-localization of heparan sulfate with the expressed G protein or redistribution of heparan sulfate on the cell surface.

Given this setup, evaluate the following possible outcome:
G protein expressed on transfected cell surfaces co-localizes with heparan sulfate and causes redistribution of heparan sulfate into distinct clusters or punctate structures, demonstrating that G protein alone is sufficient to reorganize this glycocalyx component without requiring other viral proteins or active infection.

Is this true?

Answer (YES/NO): NO